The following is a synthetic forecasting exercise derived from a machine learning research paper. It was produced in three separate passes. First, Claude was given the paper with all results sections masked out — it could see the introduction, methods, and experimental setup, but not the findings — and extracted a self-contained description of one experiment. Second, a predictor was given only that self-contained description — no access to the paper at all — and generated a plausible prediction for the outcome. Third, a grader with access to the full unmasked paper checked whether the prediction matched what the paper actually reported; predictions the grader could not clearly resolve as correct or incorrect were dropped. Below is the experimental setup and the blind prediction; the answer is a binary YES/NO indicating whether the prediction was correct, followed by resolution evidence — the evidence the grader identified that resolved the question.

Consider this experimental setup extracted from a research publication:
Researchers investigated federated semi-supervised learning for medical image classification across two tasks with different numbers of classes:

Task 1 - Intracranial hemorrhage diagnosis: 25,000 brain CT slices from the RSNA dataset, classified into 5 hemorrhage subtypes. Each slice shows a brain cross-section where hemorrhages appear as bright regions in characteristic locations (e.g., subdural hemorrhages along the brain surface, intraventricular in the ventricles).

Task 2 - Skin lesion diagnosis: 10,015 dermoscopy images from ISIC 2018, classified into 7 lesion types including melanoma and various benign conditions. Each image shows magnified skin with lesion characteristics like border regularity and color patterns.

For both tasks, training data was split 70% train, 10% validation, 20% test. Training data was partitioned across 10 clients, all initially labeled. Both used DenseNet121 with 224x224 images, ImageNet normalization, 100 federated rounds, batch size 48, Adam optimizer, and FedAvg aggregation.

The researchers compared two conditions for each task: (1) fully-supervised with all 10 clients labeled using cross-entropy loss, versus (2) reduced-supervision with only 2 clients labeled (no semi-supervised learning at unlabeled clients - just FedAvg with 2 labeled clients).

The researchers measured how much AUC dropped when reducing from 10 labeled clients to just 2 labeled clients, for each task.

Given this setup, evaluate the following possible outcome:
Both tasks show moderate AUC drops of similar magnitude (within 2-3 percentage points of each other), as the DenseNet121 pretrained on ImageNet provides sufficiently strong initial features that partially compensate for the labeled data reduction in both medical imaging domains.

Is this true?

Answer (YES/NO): YES